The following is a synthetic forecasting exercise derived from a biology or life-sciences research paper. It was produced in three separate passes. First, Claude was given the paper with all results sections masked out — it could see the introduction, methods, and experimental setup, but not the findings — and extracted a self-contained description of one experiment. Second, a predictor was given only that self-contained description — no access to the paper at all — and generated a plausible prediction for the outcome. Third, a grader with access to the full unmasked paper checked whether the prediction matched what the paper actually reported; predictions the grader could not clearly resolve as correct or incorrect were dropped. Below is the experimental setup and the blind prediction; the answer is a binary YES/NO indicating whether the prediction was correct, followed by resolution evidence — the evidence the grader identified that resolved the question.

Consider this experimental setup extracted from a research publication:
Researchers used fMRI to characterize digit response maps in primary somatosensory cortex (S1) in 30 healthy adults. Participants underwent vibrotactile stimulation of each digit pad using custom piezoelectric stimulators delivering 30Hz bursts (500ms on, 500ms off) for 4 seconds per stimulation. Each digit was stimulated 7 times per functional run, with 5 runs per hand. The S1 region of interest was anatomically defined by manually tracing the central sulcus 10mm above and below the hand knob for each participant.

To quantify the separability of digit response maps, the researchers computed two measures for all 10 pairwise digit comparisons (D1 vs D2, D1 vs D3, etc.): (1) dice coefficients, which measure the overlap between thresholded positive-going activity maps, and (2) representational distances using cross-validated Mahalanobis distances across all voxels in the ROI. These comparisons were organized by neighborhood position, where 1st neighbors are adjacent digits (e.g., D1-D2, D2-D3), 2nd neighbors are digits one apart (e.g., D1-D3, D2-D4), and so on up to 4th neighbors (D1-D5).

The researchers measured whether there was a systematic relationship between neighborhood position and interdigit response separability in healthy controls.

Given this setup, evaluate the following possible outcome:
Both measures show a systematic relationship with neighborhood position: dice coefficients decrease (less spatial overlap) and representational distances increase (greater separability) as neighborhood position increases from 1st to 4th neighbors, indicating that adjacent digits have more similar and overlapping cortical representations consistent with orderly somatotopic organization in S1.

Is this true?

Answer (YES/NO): YES